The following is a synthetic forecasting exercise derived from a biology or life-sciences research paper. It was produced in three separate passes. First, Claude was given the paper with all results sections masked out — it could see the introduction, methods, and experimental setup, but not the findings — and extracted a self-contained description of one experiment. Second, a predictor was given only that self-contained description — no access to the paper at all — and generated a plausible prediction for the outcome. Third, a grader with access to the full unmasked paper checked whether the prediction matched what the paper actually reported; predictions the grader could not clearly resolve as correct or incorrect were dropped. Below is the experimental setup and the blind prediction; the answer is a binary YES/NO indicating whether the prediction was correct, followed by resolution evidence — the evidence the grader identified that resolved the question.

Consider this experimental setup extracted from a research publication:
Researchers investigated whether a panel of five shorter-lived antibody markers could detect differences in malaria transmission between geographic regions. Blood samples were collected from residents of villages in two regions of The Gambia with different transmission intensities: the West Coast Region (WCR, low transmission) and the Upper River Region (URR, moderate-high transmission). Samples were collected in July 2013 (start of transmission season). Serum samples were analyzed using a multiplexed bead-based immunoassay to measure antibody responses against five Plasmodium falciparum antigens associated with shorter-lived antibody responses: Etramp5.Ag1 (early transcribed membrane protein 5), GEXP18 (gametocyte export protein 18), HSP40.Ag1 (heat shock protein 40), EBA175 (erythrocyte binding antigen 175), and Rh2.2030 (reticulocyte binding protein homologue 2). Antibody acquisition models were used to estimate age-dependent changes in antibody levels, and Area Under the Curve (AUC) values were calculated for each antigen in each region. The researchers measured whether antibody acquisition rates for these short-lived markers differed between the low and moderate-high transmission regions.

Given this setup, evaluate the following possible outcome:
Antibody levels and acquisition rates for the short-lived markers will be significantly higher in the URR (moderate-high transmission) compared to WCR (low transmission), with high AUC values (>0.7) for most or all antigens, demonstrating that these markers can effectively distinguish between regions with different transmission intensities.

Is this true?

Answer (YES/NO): NO